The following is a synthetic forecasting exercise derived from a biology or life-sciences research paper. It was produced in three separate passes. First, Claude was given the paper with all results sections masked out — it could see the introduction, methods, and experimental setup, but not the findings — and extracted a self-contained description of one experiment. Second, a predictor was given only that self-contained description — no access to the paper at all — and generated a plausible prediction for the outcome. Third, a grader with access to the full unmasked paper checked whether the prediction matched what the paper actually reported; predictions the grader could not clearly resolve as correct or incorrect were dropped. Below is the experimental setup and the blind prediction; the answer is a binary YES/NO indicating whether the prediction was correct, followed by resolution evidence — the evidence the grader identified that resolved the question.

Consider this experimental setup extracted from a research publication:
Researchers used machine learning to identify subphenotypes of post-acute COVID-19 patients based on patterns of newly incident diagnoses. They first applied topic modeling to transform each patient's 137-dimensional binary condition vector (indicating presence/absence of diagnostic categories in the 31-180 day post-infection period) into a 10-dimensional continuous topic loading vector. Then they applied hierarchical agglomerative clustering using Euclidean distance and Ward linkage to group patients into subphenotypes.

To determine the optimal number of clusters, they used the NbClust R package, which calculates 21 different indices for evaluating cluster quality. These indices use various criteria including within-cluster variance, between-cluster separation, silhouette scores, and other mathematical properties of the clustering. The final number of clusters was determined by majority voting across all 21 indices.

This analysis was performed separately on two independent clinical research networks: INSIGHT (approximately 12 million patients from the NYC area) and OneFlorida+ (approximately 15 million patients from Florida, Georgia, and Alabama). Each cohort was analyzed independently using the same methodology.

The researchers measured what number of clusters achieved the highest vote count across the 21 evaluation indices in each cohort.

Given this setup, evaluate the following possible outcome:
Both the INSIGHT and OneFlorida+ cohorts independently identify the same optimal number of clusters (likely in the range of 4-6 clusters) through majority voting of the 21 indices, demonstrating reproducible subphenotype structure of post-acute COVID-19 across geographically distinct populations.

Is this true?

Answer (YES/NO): YES